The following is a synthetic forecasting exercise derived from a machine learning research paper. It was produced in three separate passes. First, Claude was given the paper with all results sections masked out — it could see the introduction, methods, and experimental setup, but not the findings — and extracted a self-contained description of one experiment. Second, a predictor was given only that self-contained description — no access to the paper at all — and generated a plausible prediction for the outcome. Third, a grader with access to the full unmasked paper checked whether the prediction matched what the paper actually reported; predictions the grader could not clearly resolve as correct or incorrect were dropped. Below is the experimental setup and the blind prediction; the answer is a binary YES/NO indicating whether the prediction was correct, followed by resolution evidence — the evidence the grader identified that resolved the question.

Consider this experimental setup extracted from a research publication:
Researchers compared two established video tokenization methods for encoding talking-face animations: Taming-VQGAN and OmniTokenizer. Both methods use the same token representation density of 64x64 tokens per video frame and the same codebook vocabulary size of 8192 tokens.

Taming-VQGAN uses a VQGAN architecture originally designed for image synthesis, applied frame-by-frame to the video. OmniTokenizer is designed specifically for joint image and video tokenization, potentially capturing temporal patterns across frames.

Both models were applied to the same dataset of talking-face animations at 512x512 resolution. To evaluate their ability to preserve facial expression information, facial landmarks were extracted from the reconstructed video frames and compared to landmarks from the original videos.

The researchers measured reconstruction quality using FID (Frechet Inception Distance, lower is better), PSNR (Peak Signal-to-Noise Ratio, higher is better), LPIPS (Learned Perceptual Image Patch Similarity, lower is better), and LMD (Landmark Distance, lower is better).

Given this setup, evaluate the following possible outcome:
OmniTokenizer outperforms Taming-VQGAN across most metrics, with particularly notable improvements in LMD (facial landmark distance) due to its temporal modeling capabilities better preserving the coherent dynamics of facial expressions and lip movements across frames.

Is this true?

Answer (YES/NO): YES